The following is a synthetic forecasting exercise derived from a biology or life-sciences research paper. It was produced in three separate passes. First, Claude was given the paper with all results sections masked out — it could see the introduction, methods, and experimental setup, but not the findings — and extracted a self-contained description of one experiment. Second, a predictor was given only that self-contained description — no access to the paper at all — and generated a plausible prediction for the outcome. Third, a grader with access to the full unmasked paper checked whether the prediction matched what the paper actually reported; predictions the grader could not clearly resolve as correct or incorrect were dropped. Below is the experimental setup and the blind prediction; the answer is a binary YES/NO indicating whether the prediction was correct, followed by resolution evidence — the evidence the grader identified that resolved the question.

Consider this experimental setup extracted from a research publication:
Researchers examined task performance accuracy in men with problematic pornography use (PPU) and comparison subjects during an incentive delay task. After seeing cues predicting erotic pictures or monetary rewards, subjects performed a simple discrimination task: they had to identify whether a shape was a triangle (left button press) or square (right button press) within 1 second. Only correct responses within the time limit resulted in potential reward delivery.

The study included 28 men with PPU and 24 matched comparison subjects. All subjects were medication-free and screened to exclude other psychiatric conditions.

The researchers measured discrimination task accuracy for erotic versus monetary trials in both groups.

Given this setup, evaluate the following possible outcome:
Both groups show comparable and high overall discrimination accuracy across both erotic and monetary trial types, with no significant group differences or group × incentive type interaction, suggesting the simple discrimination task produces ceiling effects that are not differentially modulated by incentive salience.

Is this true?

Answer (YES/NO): YES